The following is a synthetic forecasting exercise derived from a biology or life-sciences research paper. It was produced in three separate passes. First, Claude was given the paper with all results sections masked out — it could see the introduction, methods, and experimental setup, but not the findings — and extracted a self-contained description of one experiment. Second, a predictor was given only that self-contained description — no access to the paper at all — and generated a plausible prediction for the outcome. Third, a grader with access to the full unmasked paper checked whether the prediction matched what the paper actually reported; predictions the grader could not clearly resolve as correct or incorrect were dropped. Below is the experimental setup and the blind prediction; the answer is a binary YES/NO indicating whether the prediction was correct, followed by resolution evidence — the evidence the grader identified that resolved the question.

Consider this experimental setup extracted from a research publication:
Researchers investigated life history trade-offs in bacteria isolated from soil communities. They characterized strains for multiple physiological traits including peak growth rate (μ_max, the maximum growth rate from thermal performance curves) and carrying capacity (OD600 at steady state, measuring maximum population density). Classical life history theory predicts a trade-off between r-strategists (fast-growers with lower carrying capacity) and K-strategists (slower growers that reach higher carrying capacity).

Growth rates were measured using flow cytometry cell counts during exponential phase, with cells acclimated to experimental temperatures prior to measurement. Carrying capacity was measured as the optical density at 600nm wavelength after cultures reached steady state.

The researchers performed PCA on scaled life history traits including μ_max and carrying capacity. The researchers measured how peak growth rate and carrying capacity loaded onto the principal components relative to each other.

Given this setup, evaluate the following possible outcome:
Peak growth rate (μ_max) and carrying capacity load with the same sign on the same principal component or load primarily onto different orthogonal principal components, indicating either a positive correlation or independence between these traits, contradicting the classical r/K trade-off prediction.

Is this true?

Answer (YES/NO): NO